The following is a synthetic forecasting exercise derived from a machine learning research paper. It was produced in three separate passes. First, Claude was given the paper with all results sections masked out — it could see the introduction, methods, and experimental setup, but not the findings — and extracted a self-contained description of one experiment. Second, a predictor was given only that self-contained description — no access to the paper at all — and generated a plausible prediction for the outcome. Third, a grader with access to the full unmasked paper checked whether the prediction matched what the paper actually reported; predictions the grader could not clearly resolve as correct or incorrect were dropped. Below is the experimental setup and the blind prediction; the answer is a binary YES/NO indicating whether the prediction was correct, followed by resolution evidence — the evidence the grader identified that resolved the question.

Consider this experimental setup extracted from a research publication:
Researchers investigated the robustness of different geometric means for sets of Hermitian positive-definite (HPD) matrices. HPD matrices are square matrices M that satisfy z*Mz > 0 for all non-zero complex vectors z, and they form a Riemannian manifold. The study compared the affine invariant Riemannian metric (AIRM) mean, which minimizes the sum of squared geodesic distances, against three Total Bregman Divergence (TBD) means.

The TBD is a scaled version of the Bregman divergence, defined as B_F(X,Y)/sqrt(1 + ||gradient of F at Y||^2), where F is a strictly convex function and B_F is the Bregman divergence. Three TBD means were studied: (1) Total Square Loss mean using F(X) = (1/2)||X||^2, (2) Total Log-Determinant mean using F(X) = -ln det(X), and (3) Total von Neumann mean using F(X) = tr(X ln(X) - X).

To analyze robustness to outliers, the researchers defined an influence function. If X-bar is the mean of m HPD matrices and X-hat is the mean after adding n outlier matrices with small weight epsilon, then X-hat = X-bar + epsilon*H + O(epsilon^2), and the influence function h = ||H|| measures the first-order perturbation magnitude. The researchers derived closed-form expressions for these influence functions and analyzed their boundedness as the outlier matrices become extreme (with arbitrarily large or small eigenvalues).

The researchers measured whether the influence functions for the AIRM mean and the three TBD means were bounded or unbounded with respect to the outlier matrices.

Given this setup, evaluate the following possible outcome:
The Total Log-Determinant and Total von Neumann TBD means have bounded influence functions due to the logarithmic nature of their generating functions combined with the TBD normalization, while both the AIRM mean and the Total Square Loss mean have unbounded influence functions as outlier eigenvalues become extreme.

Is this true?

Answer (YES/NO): NO